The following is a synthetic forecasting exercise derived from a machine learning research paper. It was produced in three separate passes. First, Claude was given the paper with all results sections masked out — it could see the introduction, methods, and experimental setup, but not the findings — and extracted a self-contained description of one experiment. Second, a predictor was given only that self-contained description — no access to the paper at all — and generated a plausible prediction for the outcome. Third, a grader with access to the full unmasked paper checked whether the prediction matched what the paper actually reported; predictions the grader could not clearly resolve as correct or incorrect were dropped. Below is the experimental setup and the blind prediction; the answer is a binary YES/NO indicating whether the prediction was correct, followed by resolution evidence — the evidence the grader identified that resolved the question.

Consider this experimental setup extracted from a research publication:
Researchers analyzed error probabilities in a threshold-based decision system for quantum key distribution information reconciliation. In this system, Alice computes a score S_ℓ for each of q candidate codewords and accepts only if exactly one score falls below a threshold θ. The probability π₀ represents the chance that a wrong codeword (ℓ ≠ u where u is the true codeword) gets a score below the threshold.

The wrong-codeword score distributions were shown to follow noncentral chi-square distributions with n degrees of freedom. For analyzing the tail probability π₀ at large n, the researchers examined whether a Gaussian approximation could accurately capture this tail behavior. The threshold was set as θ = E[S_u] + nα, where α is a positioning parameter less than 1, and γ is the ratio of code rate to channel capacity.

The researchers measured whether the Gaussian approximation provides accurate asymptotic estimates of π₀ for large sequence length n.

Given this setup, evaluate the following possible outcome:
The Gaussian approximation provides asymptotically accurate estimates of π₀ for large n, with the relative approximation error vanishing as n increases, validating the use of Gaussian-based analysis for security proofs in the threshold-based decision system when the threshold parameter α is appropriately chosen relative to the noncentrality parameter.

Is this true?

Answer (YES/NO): YES